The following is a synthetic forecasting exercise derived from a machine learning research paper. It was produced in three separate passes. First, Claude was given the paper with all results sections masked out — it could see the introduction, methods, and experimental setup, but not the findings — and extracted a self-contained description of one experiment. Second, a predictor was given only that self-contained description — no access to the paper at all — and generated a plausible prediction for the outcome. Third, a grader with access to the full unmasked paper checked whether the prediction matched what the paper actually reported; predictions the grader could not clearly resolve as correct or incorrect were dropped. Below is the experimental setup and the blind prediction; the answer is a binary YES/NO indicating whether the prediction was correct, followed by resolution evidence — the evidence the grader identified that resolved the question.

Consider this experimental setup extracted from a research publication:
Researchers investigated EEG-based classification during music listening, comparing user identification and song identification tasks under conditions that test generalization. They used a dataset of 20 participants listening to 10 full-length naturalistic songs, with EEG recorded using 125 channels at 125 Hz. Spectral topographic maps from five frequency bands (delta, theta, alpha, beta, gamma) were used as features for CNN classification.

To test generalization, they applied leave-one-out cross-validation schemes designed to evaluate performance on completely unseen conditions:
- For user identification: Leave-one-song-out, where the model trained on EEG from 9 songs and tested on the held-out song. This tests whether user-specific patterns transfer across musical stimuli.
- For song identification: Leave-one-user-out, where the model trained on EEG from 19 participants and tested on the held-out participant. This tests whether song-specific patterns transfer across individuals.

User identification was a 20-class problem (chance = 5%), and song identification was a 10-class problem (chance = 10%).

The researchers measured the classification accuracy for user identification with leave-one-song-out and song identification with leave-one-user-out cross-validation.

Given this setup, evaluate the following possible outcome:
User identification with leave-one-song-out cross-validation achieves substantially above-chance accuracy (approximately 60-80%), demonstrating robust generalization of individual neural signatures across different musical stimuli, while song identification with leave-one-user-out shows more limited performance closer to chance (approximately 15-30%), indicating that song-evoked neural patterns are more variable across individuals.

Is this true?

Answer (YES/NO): NO